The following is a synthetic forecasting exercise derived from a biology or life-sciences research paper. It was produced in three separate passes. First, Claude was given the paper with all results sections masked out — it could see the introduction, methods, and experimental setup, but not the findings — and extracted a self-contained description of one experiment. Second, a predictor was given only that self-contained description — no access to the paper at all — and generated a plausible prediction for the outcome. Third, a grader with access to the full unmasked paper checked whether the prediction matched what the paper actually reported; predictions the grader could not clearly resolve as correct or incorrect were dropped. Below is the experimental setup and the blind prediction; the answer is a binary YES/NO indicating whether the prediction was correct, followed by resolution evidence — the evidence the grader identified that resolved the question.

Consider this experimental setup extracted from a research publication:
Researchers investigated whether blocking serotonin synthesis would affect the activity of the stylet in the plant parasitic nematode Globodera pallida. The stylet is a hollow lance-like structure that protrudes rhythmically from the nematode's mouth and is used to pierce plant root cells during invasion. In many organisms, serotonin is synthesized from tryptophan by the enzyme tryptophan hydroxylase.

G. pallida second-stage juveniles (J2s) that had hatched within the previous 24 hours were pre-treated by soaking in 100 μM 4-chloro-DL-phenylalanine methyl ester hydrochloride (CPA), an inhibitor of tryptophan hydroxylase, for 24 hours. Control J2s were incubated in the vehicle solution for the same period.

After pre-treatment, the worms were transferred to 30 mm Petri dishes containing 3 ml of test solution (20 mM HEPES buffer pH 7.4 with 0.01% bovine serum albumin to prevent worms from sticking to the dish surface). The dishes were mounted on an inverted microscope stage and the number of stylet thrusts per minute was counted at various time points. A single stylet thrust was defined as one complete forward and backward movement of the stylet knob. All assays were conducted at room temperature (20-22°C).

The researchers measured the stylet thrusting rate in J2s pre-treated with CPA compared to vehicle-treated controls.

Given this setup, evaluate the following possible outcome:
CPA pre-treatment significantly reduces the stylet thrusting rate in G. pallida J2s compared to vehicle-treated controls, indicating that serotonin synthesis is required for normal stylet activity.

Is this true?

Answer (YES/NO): YES